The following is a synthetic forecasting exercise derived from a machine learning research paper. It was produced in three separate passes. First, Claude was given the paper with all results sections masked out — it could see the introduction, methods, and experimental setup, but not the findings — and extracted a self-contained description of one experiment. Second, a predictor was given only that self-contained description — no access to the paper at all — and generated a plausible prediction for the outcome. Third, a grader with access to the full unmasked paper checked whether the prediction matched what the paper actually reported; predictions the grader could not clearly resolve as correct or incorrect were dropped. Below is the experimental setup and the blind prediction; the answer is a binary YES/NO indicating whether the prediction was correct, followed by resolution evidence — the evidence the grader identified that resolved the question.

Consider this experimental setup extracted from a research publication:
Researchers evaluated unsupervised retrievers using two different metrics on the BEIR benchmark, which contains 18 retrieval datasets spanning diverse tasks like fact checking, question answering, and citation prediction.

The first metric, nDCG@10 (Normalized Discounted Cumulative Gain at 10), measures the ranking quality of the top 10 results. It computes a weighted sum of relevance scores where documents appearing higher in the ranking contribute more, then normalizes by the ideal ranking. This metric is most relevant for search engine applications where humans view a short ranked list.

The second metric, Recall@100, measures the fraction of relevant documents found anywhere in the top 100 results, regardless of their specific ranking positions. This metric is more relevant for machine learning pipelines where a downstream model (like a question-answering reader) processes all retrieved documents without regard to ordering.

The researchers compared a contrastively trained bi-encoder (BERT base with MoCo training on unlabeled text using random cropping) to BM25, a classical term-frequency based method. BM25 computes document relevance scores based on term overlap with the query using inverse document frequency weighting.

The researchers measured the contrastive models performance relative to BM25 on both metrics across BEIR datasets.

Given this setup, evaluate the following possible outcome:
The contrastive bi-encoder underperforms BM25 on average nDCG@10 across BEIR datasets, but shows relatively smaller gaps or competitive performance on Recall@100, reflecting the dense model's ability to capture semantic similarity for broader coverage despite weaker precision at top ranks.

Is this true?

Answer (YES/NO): NO